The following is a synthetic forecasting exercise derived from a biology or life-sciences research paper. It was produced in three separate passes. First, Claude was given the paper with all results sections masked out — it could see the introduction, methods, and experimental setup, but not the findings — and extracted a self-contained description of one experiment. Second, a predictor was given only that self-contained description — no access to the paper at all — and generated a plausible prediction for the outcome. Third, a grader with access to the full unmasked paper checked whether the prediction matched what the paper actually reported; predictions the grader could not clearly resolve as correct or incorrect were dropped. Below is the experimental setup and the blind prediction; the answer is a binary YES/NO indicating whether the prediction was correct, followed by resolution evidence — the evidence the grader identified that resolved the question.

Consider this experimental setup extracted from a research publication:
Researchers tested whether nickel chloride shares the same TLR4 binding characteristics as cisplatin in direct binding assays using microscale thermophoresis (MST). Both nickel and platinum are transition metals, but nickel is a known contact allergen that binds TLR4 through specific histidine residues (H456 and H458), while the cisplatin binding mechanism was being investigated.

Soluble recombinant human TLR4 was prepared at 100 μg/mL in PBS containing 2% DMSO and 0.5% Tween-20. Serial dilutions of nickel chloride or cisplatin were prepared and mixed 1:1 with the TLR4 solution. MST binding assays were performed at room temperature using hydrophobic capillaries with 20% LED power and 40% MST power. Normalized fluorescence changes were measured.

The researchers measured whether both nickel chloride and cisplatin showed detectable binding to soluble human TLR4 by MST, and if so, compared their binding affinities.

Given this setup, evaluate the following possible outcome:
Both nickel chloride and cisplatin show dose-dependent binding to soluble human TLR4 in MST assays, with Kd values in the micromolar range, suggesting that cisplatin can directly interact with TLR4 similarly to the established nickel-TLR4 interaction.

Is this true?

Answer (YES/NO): NO